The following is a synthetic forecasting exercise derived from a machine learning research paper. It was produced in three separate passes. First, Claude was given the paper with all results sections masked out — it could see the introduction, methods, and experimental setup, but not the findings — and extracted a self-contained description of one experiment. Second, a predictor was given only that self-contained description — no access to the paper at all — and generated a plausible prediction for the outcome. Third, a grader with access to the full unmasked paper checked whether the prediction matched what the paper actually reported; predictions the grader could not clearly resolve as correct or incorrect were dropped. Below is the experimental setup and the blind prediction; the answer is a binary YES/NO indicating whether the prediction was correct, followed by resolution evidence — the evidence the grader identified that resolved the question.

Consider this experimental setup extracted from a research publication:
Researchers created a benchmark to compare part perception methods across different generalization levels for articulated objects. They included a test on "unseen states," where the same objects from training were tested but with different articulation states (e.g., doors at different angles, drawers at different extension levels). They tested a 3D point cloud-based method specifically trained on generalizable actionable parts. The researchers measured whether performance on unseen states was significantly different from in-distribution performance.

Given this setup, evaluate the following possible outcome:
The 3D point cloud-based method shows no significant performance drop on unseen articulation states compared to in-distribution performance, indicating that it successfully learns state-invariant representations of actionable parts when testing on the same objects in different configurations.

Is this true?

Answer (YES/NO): YES